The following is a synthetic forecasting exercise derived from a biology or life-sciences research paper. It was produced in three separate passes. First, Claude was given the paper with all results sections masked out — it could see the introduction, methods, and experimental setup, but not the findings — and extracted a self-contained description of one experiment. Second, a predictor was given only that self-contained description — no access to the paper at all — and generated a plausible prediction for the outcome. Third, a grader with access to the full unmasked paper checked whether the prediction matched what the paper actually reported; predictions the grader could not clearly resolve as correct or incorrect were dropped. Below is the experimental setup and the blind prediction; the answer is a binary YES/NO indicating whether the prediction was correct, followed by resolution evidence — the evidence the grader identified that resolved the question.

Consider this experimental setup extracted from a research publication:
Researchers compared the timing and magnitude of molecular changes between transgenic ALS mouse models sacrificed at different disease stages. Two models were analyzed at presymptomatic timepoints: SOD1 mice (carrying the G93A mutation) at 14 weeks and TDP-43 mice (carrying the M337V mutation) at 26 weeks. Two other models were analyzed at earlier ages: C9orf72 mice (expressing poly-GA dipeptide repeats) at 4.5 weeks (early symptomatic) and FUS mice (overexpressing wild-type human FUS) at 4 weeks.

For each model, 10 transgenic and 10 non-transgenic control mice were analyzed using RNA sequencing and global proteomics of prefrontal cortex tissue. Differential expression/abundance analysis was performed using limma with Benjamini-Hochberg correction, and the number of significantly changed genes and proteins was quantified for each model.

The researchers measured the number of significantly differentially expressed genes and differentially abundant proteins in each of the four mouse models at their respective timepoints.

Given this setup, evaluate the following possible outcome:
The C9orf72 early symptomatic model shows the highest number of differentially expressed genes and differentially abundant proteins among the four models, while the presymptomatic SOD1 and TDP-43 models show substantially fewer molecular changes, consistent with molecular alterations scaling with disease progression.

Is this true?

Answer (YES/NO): YES